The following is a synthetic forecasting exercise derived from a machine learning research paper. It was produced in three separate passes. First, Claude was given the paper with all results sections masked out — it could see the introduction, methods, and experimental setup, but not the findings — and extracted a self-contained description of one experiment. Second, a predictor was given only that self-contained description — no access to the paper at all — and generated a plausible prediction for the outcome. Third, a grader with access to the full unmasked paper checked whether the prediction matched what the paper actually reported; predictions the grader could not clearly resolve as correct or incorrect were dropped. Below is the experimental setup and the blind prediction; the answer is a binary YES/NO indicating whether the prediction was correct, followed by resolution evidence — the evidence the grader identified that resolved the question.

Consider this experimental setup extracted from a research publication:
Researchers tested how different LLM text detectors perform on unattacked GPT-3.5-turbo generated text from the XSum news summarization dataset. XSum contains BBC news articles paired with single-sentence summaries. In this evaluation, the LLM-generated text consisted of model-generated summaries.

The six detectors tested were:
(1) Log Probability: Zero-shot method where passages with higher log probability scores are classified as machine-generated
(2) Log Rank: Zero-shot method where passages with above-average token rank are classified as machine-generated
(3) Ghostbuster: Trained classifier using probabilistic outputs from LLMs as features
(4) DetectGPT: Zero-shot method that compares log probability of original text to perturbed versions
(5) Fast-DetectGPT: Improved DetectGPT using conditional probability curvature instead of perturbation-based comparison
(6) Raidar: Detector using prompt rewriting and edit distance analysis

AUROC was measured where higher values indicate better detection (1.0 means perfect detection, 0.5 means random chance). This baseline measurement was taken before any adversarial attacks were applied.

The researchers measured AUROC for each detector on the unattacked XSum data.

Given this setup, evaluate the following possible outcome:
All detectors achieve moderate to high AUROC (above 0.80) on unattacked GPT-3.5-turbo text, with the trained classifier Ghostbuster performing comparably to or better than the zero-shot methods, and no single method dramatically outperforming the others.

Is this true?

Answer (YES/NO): NO